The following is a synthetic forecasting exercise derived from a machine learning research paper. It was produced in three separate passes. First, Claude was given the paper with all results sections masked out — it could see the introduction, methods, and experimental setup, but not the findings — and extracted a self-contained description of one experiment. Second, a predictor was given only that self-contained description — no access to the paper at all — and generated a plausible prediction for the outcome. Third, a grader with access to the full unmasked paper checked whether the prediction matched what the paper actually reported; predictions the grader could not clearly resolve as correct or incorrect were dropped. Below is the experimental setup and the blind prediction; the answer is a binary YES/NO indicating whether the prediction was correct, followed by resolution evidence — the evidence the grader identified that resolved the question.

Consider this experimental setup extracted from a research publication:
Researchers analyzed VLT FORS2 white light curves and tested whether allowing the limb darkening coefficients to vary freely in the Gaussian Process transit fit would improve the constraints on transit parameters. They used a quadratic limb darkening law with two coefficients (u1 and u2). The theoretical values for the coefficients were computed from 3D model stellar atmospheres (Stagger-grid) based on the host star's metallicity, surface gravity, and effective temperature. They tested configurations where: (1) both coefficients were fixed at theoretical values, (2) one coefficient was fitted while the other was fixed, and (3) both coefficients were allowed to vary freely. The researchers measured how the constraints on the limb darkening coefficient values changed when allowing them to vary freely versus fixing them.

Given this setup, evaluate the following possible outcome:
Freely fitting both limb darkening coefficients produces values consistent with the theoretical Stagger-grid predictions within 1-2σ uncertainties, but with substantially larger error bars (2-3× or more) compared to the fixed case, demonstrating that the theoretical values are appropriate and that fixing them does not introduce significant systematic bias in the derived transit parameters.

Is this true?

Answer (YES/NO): NO